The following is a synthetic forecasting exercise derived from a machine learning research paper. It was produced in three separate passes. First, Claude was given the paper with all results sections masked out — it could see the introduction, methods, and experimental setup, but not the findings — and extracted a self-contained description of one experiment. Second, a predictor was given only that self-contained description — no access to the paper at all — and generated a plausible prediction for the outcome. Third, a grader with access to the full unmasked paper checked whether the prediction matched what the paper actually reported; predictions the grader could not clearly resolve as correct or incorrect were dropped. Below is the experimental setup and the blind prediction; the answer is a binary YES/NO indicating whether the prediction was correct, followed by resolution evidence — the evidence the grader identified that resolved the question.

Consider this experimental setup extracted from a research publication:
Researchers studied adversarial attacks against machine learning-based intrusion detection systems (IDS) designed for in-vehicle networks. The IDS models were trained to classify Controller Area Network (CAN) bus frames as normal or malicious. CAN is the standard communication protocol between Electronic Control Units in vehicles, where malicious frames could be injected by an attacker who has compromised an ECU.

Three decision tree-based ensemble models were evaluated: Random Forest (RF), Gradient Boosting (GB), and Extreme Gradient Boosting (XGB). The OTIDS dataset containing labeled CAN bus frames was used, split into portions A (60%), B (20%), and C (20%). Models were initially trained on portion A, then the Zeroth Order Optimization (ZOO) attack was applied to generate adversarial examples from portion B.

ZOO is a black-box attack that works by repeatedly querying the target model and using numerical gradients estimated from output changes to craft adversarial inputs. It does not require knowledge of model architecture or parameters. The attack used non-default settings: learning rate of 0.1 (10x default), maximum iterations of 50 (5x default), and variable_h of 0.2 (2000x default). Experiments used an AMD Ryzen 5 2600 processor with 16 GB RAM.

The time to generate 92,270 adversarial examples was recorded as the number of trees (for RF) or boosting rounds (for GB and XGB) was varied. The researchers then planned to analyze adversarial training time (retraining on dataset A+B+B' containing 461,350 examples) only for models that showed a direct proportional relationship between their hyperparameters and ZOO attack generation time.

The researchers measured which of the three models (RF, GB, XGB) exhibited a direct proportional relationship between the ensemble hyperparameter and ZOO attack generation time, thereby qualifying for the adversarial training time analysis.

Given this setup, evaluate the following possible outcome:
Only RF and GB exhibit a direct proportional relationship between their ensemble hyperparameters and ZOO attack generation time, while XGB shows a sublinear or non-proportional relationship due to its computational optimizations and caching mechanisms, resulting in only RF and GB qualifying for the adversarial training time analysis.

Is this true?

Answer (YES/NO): YES